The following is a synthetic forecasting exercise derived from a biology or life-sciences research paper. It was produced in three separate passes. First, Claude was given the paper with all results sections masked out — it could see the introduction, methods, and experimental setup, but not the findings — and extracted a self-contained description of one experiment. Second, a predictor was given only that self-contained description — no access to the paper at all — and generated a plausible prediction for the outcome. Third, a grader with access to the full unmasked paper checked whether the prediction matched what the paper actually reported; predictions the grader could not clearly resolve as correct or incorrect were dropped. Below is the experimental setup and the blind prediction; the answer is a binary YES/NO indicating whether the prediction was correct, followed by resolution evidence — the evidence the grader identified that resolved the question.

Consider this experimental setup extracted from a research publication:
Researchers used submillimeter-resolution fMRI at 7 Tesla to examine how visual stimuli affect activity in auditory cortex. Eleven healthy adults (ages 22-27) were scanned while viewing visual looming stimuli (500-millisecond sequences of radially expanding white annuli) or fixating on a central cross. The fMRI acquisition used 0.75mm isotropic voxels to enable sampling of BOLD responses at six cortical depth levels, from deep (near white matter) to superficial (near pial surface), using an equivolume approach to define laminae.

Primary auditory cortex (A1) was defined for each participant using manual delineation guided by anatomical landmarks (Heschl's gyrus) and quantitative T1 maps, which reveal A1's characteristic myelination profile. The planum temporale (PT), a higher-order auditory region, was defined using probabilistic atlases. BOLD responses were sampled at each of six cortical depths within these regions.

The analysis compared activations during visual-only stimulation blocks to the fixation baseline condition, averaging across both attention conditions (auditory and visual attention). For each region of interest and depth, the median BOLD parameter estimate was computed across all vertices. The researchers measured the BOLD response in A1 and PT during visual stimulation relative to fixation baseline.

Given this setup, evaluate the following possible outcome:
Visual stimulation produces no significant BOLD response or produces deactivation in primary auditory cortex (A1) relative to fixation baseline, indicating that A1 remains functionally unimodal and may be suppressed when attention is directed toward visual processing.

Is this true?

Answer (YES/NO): NO